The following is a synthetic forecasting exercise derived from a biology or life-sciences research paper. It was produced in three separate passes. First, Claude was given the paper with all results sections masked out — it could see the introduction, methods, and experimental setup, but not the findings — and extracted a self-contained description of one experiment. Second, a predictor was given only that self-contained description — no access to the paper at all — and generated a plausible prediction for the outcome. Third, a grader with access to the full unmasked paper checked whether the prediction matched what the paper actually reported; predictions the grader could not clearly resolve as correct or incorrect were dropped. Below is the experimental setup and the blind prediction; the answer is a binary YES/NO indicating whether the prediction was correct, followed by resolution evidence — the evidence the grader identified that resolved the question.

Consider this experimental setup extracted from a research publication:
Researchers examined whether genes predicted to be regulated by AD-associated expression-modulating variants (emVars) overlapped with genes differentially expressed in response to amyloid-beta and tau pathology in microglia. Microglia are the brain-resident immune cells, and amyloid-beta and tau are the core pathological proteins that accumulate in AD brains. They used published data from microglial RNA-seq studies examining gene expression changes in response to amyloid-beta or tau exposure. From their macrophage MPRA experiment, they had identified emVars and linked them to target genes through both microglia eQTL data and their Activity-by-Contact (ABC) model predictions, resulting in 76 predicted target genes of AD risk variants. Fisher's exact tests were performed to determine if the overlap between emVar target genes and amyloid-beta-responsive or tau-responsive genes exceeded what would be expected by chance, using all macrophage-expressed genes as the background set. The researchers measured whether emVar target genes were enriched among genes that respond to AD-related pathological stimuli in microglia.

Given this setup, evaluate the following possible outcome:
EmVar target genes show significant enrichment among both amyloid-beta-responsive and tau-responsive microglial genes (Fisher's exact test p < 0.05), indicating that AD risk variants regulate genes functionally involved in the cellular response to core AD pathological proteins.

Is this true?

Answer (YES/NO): YES